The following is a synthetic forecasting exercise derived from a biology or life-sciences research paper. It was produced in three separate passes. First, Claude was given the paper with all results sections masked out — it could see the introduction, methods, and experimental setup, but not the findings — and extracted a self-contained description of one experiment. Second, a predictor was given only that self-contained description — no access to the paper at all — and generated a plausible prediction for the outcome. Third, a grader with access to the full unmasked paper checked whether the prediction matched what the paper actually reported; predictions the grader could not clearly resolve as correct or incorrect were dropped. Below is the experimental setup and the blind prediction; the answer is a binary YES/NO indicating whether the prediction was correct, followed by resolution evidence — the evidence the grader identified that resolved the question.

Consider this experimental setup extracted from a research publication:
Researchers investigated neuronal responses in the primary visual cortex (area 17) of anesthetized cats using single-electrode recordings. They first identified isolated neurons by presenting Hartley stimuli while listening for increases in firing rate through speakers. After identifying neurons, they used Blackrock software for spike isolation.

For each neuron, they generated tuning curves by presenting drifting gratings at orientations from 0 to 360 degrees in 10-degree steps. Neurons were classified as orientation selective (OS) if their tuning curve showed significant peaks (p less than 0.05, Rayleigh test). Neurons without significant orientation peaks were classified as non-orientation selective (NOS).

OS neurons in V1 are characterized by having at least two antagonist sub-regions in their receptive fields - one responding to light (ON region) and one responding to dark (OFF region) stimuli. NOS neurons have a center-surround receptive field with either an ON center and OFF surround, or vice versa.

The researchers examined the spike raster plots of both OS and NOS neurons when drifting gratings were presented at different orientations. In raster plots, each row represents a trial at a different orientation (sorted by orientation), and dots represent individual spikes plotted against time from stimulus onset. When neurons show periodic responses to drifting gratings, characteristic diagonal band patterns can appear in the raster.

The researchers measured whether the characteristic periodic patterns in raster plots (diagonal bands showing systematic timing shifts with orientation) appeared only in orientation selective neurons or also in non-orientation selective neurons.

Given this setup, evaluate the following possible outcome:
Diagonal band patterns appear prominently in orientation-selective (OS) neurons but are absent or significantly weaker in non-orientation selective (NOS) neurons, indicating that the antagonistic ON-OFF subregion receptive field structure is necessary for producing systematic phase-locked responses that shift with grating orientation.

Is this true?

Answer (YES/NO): NO